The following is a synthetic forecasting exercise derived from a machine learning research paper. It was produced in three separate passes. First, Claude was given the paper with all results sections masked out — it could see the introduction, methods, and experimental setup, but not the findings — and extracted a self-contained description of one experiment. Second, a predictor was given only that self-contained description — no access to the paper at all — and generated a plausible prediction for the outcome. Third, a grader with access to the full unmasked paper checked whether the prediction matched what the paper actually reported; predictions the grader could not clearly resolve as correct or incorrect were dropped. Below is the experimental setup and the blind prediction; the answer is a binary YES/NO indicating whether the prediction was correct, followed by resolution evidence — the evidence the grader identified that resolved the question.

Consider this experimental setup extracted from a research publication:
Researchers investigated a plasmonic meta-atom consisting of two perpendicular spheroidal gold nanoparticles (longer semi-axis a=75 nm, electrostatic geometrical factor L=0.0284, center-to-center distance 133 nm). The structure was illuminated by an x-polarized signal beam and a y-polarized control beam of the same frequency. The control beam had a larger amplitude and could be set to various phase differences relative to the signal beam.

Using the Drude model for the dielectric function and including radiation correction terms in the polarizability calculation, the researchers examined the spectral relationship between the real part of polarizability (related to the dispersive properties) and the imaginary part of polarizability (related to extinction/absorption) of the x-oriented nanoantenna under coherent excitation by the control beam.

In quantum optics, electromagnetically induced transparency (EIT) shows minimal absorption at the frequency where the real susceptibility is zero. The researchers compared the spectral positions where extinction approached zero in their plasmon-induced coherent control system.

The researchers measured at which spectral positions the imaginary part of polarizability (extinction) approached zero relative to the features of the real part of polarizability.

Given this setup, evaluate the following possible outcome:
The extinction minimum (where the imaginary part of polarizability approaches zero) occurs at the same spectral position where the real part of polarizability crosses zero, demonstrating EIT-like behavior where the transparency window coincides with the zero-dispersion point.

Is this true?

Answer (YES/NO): NO